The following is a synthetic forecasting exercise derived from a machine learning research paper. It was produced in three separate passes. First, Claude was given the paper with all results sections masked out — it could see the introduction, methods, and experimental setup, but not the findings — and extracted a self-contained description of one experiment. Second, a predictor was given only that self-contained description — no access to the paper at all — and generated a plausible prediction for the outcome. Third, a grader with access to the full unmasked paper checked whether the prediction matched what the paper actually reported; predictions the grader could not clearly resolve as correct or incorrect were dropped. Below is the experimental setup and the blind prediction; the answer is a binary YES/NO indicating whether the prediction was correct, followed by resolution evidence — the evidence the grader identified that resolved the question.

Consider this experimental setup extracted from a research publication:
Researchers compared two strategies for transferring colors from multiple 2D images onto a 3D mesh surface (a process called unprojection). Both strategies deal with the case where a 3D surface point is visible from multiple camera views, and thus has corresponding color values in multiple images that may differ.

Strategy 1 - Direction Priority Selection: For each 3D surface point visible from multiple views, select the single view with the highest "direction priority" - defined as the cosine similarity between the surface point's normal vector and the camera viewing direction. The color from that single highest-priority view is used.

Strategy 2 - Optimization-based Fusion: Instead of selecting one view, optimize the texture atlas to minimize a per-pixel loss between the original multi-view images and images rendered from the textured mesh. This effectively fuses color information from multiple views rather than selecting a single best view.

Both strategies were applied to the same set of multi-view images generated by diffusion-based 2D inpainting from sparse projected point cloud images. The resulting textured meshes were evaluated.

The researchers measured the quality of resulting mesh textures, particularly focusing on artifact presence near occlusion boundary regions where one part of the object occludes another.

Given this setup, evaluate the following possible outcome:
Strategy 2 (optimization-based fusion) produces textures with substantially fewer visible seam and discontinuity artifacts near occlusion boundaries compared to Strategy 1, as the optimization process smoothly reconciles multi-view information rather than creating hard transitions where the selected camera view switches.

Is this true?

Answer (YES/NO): NO